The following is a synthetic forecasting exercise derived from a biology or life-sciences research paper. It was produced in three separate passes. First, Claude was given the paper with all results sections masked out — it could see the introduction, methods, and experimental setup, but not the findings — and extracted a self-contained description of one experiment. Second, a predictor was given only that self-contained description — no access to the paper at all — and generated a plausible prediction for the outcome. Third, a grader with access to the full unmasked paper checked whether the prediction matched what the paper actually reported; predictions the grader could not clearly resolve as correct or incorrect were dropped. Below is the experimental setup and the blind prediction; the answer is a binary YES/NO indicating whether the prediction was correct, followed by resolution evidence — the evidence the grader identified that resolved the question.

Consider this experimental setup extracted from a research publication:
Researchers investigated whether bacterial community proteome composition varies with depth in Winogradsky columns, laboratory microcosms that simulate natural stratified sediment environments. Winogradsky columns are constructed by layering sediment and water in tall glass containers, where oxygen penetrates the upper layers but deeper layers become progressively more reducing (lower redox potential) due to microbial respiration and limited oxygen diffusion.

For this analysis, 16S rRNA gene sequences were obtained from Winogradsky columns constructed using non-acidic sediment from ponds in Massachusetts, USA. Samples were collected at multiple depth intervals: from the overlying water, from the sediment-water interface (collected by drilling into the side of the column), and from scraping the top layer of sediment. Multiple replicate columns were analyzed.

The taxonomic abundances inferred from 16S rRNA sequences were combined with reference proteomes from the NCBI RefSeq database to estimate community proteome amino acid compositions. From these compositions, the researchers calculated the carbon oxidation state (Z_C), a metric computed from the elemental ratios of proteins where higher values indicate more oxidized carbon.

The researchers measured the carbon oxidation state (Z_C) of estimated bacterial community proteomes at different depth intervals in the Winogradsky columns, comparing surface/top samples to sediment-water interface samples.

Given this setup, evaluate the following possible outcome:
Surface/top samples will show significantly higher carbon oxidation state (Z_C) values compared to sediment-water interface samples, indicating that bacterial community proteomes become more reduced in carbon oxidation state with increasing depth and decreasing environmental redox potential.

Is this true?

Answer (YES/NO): YES